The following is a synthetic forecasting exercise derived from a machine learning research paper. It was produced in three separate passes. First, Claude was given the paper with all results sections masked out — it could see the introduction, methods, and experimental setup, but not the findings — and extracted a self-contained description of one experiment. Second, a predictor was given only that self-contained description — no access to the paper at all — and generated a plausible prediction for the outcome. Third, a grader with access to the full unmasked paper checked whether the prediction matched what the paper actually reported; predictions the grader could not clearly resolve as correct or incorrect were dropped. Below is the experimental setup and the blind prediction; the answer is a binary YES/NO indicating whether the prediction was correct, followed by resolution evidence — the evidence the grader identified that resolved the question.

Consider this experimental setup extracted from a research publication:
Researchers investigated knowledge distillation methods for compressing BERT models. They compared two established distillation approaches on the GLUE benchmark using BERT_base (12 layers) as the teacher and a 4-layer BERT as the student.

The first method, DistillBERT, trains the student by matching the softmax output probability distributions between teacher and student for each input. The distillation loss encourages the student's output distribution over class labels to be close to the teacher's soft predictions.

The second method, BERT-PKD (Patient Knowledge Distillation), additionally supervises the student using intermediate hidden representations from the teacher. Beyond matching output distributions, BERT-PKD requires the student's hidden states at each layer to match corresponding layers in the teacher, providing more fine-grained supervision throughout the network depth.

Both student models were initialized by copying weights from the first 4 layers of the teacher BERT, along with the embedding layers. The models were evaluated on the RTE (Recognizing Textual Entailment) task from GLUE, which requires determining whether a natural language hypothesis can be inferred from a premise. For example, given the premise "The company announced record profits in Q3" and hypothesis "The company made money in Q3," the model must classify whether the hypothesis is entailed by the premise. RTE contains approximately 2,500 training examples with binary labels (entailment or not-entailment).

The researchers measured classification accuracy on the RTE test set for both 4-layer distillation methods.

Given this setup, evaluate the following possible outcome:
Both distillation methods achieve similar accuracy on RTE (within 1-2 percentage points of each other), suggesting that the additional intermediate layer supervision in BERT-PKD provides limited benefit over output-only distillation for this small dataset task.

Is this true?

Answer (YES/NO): NO